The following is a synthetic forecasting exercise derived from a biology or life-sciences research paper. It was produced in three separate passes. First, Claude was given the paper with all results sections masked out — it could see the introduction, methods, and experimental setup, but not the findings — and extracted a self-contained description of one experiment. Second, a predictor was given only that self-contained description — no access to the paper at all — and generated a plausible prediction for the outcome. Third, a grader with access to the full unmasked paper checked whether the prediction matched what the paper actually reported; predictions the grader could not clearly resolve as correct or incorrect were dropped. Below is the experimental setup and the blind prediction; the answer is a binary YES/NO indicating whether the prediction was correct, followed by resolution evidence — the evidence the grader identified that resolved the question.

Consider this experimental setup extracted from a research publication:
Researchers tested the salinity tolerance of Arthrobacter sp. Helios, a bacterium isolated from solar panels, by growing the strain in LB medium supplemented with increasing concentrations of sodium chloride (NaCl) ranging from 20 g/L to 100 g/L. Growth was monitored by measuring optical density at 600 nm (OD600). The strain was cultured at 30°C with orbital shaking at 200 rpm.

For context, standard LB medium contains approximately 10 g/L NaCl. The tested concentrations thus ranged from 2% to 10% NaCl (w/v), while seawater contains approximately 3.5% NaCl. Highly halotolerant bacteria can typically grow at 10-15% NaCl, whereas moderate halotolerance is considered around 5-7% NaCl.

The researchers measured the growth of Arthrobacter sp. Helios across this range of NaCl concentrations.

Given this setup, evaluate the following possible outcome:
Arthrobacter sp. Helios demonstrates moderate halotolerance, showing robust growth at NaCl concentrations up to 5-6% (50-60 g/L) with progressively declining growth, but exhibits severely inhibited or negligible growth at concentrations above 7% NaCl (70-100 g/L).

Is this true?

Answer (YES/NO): NO